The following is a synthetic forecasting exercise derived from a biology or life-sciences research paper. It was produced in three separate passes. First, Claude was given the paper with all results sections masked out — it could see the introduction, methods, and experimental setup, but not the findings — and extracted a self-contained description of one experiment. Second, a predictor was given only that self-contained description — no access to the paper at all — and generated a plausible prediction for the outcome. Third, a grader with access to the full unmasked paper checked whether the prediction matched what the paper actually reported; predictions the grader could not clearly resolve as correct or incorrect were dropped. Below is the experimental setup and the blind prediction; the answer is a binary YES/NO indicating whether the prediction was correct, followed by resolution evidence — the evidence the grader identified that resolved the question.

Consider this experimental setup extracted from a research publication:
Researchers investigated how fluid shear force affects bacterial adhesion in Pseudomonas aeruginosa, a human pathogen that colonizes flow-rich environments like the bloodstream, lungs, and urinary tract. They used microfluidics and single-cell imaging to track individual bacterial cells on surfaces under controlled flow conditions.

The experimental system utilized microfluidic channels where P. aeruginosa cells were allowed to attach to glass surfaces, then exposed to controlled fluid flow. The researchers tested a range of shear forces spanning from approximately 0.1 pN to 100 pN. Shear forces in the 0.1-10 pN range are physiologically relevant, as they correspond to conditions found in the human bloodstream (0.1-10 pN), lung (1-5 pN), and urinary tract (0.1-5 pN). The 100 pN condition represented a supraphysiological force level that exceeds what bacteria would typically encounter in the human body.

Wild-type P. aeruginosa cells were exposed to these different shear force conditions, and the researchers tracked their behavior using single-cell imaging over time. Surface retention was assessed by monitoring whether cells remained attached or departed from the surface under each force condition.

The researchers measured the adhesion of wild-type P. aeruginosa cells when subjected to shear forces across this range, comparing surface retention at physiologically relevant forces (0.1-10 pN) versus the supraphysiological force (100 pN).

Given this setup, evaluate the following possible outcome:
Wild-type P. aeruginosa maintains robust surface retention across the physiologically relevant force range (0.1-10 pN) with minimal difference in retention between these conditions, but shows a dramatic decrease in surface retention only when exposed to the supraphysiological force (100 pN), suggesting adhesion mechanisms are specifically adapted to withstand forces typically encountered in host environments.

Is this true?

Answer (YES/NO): YES